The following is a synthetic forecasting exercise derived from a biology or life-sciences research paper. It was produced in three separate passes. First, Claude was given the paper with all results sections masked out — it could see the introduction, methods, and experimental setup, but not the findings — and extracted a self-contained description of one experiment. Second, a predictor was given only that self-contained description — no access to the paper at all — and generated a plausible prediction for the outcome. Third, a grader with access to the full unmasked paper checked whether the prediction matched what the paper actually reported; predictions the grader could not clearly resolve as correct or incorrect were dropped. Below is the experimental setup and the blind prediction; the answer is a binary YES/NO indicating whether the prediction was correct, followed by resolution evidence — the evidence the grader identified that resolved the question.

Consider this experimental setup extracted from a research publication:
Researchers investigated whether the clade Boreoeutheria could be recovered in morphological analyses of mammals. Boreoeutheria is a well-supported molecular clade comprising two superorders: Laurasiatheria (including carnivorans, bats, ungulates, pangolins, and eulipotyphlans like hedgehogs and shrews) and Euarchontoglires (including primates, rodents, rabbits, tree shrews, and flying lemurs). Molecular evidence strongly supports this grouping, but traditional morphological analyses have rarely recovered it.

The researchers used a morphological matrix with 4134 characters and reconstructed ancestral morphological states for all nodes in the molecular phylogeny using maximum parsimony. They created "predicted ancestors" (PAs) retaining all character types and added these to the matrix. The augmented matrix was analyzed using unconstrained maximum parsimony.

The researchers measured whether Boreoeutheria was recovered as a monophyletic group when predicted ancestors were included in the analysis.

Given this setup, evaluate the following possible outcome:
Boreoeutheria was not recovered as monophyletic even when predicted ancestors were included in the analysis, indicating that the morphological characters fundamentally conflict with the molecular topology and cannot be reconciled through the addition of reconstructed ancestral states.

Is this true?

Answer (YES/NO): NO